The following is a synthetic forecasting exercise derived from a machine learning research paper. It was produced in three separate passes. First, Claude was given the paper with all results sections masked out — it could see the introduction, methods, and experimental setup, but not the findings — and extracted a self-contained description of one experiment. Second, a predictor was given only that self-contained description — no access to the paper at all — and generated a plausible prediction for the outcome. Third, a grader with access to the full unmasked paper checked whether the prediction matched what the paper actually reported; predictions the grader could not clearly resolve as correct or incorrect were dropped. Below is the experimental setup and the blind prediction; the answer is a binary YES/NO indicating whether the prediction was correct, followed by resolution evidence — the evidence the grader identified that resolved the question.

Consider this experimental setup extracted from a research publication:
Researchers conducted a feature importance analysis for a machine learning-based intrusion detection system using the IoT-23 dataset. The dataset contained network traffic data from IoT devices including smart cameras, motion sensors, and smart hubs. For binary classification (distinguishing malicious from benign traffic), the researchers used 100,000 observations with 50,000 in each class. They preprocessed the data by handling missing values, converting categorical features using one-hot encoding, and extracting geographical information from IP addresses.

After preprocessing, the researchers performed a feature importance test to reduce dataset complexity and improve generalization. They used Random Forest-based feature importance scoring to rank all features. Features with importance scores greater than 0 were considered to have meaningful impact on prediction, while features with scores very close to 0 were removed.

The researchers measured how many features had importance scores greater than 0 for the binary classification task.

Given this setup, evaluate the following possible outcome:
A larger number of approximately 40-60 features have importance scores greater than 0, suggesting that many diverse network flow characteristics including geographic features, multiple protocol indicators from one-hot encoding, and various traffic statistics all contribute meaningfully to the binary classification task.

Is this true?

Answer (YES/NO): NO